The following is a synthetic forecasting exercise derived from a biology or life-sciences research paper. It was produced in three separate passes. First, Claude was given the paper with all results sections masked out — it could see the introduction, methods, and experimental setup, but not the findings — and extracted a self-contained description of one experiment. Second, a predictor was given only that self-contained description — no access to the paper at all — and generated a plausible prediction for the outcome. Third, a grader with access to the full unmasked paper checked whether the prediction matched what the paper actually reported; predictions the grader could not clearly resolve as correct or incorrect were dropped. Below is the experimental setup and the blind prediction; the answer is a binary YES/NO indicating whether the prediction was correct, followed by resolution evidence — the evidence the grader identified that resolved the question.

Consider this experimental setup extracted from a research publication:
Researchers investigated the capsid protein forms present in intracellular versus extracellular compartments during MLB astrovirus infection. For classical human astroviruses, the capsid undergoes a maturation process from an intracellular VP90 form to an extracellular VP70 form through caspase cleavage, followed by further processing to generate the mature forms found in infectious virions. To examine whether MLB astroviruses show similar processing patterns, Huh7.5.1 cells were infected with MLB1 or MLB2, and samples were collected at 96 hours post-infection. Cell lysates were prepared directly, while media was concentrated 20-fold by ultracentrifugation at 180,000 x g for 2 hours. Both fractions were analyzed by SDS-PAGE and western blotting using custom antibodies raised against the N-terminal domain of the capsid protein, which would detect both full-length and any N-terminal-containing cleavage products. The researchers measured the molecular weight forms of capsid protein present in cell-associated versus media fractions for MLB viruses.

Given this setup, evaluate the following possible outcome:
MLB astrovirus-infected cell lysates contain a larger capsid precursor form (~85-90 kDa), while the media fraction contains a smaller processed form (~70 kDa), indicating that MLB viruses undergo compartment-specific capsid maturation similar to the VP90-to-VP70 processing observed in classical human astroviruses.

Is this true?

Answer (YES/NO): NO